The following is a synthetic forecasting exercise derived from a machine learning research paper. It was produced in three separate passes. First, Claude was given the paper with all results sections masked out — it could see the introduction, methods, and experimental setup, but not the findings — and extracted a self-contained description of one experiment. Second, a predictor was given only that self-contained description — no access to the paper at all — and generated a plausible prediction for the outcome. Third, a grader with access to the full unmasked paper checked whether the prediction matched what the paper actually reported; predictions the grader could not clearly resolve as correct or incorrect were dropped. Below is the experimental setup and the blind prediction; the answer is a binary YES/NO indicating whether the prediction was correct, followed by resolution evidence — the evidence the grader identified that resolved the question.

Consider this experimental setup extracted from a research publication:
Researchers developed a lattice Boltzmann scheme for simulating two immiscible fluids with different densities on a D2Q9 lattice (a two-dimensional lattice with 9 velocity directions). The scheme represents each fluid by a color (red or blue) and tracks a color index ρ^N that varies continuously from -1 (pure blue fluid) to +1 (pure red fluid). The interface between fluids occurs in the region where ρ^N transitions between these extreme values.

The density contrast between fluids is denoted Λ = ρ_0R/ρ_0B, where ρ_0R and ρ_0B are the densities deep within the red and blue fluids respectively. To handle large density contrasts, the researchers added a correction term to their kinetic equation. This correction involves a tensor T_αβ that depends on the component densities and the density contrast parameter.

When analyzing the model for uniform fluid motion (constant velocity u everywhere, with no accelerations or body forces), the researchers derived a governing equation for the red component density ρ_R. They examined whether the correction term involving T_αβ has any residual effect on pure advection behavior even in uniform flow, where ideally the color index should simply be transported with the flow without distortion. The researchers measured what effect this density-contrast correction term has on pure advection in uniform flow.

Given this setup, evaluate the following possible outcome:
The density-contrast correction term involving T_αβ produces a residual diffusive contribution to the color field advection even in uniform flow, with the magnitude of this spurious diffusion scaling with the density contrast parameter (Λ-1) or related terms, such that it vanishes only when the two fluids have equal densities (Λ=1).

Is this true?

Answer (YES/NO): YES